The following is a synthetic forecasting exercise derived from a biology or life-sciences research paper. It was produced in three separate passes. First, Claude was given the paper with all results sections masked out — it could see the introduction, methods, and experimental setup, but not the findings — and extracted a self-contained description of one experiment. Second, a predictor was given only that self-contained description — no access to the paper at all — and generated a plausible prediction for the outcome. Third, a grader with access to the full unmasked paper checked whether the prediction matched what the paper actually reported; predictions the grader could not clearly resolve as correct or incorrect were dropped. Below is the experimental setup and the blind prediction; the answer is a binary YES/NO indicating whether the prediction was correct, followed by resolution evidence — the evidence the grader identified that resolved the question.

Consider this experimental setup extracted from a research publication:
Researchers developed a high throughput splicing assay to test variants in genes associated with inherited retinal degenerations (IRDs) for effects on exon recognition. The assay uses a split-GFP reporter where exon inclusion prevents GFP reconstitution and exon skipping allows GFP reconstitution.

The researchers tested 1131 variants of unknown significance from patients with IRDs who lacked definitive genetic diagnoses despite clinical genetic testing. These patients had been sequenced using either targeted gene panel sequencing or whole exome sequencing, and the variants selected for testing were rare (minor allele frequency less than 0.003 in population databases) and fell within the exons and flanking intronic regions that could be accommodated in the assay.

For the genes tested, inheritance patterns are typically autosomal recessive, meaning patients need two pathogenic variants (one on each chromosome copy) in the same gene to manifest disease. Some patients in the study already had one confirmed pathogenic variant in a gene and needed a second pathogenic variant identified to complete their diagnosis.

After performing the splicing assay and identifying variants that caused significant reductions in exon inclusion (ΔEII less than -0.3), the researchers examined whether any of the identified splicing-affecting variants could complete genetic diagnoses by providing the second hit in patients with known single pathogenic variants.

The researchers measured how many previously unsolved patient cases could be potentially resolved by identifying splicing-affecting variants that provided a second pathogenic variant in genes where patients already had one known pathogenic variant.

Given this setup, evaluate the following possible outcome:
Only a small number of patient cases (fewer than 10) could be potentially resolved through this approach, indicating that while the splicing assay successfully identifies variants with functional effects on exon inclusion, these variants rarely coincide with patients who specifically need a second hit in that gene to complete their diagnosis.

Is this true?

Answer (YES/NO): NO